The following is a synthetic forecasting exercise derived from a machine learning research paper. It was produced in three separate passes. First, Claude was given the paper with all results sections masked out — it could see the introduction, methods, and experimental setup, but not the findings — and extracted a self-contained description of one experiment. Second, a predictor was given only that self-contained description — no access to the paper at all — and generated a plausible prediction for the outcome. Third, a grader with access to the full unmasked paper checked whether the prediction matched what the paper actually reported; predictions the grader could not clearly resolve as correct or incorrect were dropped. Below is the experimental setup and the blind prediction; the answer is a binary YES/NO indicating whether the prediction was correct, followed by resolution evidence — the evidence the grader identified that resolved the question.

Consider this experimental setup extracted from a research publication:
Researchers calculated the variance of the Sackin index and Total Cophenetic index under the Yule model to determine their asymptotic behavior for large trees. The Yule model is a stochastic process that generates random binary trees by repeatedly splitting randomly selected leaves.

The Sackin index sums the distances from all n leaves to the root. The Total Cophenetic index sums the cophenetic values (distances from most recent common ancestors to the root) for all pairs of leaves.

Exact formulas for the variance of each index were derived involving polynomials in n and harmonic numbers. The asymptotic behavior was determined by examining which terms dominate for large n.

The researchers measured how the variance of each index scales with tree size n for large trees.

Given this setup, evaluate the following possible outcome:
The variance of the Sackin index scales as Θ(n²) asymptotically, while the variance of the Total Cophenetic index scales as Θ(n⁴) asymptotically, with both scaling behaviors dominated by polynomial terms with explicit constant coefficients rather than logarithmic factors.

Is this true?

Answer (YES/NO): YES